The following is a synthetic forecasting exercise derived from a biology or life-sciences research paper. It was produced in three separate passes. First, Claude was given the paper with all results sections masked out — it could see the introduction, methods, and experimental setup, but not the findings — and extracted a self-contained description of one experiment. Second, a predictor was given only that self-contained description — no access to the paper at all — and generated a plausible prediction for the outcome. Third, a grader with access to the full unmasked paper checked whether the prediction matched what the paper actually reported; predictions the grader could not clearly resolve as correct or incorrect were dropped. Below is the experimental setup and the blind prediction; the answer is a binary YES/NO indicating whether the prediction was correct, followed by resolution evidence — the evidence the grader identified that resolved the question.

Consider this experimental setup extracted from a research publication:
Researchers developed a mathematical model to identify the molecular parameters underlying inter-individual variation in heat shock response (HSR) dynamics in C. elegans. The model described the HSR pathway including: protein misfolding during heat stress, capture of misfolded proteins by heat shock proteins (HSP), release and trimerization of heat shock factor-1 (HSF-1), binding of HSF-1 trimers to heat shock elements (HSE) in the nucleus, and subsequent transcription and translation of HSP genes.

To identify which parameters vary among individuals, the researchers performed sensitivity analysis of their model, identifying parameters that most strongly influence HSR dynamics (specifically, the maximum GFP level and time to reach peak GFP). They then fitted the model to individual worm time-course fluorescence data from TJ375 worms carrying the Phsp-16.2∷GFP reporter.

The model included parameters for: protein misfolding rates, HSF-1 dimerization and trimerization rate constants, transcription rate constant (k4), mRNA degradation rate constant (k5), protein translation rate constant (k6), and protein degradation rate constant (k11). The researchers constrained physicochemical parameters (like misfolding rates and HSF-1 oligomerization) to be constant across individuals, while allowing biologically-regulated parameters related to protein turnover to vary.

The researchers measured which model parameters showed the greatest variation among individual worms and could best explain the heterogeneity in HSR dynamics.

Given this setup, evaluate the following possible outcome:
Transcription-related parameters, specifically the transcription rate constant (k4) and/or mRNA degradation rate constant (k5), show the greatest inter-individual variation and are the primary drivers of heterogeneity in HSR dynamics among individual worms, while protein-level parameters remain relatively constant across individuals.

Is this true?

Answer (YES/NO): NO